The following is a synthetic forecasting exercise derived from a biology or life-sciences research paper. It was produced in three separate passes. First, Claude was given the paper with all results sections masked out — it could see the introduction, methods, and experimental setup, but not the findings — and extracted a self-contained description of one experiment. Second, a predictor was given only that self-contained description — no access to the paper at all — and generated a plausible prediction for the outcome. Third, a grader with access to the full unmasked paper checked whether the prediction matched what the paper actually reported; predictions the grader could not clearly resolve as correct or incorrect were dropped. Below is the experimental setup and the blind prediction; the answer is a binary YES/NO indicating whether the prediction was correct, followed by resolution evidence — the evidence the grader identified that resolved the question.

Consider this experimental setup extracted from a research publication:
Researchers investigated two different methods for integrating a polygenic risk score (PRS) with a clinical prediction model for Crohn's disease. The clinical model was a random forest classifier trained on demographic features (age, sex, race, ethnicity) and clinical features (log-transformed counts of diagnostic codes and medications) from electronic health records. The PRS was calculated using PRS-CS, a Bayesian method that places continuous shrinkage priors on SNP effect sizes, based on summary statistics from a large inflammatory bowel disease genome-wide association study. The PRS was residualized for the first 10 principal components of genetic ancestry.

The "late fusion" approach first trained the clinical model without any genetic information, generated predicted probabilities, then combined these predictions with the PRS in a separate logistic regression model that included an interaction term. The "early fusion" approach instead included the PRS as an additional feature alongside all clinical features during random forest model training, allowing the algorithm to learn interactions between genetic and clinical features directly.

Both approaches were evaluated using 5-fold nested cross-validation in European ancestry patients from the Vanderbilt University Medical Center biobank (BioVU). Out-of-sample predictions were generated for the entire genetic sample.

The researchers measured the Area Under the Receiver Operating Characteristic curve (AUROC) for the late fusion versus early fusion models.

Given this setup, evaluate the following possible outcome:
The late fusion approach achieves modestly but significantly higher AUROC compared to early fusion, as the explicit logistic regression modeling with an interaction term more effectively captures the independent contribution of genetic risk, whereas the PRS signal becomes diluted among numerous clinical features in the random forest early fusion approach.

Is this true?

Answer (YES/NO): NO